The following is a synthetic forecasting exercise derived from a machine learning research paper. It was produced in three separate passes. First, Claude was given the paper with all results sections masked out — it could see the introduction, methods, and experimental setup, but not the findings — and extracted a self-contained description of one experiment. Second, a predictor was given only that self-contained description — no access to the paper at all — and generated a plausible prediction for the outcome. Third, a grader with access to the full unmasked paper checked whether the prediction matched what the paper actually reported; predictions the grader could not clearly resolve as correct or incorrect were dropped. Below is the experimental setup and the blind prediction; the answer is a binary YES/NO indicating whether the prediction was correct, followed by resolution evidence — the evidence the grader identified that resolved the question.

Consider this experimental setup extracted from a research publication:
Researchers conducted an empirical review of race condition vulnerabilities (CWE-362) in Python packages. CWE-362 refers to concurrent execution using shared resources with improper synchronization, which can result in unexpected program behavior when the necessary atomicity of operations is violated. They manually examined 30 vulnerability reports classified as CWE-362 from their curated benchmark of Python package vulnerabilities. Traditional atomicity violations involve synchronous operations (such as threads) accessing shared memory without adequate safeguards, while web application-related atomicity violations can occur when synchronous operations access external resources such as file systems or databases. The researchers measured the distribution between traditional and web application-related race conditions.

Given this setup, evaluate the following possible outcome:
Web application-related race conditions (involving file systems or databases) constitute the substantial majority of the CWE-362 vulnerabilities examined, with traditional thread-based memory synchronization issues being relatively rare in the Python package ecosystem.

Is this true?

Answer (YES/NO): NO